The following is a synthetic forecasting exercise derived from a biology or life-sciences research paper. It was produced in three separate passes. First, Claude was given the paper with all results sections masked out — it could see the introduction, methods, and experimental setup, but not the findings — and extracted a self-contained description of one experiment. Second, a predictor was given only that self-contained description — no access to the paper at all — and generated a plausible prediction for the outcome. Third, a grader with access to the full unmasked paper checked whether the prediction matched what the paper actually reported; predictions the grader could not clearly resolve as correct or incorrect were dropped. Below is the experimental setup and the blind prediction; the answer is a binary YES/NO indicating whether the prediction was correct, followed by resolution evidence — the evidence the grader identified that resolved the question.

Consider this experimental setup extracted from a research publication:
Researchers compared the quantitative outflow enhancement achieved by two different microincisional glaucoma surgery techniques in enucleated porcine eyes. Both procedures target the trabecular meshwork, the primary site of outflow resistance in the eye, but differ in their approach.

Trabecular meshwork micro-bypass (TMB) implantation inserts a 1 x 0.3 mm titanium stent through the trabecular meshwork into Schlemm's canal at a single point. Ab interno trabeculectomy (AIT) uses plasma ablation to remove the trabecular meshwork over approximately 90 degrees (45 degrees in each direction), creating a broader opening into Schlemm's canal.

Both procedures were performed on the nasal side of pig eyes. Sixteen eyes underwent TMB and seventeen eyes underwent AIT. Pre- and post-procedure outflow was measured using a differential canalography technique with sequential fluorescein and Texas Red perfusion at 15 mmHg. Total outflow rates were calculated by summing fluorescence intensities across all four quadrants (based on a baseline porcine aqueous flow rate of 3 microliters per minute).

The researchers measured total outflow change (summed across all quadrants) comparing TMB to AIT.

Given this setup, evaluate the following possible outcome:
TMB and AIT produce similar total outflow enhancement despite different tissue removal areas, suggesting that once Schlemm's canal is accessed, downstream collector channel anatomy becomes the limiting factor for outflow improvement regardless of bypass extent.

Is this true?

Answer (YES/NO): NO